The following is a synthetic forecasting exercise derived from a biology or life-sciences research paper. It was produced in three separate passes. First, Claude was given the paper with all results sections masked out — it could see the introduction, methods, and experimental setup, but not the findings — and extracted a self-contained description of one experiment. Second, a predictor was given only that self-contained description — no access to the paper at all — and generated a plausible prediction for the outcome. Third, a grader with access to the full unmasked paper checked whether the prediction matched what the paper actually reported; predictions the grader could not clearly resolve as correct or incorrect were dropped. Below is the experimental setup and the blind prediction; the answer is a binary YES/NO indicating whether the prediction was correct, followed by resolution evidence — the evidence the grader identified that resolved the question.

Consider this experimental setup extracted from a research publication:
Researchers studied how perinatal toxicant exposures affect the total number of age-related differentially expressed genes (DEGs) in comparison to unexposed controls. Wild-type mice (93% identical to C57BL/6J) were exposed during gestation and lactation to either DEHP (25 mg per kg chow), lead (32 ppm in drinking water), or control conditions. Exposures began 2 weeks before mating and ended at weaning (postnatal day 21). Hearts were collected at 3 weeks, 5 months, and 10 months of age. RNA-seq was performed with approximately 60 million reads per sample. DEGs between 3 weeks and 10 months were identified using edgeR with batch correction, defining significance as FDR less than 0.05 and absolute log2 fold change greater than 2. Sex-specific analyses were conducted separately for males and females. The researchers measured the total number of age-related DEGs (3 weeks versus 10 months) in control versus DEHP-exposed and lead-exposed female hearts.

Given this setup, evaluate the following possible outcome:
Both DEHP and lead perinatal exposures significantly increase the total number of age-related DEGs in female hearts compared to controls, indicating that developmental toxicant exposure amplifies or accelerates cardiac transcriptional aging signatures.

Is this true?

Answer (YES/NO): NO